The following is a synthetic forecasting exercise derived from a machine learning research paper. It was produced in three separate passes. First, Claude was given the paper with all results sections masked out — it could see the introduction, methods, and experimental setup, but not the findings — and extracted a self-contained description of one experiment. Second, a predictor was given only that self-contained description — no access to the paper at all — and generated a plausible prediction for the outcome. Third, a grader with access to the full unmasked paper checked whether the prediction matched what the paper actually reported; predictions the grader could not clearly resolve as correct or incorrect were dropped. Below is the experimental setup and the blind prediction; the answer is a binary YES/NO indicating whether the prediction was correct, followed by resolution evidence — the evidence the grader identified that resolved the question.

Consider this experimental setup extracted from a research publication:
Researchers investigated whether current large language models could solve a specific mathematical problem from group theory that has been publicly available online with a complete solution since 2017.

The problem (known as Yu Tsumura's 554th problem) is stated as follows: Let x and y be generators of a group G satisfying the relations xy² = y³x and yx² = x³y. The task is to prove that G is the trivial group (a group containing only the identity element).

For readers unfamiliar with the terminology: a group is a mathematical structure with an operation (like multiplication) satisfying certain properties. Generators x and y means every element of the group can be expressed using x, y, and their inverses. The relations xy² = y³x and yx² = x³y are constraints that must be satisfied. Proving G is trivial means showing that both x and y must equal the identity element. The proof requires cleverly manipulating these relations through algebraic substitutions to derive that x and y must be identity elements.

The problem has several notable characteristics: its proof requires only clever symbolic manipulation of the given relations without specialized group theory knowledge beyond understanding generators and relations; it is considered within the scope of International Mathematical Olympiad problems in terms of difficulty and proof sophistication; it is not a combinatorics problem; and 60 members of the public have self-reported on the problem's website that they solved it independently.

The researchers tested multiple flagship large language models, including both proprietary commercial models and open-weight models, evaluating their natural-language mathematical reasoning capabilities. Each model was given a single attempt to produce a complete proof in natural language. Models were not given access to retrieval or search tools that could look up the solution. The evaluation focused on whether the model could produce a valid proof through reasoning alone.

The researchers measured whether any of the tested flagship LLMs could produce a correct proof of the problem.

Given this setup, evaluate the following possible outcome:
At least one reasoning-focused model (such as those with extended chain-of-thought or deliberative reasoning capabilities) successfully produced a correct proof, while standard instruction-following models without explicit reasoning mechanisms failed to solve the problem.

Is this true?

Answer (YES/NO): NO